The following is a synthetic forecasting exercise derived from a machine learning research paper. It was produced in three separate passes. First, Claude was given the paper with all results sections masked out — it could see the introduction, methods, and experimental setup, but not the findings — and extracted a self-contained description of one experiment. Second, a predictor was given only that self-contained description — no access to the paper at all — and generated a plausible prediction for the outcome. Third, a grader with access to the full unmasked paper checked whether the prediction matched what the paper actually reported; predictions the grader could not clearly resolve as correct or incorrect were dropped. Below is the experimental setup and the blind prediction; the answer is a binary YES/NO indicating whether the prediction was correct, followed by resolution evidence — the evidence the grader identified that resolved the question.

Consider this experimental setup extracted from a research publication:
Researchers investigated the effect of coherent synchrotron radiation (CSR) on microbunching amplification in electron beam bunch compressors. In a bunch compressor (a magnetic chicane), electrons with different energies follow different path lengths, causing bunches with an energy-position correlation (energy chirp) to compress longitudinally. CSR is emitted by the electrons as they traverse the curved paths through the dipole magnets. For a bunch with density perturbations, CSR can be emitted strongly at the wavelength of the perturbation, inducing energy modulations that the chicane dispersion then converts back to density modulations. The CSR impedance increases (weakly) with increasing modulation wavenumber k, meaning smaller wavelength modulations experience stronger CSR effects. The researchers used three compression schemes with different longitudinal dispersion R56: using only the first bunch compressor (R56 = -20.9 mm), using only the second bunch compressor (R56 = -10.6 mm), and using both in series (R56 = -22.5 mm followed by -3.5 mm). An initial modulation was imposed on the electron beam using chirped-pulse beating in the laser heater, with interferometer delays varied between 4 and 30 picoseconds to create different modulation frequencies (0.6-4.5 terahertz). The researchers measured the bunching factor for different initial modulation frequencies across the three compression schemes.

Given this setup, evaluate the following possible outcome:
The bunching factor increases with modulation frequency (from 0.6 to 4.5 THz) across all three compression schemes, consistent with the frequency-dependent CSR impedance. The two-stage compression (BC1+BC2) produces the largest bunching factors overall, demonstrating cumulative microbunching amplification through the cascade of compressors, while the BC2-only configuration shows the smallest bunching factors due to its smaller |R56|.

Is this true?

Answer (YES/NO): NO